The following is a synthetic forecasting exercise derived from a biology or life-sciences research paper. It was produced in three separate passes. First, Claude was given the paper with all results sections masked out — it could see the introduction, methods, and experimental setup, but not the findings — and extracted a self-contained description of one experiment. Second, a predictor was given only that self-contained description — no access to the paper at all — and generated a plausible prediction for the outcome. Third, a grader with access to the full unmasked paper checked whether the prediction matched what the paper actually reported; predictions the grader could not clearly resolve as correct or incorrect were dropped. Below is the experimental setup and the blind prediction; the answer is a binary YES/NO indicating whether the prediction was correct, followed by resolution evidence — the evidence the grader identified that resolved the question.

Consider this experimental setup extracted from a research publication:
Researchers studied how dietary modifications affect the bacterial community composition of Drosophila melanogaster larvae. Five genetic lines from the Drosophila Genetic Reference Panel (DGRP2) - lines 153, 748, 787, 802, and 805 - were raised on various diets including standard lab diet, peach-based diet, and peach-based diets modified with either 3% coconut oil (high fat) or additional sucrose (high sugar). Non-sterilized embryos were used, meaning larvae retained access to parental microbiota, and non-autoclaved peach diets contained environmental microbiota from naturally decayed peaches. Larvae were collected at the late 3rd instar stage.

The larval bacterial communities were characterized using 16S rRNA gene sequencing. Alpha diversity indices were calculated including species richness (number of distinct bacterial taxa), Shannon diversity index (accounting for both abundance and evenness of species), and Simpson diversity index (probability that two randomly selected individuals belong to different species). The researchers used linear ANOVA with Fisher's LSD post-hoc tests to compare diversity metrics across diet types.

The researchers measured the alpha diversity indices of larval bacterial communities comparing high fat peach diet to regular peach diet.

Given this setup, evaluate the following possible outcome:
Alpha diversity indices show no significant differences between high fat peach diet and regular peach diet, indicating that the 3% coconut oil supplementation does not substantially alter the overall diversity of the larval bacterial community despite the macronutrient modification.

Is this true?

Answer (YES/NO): NO